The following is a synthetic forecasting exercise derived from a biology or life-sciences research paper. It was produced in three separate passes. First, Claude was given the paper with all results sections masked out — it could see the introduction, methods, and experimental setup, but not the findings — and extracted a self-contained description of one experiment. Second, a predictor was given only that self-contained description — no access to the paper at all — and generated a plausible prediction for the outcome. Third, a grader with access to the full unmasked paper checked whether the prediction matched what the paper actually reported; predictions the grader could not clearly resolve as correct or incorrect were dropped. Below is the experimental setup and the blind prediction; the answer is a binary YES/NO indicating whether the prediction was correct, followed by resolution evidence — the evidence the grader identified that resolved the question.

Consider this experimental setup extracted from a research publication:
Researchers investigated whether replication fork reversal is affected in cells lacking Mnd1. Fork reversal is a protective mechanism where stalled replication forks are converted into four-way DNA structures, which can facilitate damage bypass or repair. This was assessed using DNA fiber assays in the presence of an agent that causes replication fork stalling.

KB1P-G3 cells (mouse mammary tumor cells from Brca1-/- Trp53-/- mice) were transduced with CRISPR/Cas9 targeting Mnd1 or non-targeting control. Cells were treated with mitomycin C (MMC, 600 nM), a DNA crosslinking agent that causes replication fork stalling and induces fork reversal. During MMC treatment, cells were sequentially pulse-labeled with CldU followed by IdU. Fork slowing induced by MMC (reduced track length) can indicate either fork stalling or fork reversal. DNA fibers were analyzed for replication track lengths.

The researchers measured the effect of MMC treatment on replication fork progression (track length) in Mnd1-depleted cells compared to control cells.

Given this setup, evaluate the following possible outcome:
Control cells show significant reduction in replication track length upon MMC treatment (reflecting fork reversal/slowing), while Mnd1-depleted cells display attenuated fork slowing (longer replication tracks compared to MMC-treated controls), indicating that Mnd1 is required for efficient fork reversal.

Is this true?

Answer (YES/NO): YES